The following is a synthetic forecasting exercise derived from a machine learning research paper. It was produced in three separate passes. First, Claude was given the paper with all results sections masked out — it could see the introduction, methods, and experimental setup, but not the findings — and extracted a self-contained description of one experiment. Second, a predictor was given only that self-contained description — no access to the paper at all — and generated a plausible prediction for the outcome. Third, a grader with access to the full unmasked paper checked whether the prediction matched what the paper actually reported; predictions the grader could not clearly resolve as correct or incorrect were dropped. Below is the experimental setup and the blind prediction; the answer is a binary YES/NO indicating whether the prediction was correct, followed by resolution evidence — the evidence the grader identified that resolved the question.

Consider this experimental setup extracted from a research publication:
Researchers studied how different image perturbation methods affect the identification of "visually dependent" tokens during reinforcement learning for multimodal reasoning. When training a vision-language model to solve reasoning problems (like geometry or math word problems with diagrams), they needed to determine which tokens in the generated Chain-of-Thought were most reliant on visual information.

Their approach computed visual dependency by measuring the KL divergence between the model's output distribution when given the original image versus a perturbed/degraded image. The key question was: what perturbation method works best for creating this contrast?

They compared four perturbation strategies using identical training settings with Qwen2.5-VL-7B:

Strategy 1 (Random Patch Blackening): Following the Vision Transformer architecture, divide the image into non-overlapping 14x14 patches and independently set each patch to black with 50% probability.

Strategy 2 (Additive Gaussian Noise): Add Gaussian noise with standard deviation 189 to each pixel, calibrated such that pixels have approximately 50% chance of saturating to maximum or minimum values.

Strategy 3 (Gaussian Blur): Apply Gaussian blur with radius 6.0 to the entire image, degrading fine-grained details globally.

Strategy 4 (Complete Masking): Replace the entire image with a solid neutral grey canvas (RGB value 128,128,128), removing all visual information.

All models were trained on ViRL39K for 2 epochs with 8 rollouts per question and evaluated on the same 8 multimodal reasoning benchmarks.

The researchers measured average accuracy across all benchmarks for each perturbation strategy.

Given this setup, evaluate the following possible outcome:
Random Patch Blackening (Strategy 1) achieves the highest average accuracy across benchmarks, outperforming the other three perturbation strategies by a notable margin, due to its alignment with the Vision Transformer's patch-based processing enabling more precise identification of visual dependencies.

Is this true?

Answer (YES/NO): NO